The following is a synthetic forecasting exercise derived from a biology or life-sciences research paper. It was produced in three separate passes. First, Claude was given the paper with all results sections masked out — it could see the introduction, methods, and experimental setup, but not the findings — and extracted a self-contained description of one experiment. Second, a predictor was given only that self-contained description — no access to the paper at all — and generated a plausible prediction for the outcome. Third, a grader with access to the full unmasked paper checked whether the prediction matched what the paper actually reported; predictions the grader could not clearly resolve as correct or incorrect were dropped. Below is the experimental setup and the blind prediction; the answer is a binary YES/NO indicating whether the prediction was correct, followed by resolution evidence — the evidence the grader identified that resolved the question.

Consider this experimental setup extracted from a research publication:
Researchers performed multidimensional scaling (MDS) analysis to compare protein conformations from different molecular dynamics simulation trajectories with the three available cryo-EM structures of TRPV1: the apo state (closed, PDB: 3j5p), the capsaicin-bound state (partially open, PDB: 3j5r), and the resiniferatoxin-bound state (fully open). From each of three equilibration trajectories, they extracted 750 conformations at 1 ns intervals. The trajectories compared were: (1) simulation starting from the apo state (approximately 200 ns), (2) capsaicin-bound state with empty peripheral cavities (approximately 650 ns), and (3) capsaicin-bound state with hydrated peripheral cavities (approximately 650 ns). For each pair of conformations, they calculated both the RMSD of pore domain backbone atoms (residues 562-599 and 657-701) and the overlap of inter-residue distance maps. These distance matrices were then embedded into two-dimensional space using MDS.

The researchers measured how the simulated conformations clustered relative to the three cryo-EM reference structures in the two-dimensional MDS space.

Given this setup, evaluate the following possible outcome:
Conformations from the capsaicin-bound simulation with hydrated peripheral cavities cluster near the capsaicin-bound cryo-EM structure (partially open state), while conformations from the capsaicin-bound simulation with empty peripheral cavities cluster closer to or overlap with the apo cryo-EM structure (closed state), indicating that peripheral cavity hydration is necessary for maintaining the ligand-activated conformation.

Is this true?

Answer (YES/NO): NO